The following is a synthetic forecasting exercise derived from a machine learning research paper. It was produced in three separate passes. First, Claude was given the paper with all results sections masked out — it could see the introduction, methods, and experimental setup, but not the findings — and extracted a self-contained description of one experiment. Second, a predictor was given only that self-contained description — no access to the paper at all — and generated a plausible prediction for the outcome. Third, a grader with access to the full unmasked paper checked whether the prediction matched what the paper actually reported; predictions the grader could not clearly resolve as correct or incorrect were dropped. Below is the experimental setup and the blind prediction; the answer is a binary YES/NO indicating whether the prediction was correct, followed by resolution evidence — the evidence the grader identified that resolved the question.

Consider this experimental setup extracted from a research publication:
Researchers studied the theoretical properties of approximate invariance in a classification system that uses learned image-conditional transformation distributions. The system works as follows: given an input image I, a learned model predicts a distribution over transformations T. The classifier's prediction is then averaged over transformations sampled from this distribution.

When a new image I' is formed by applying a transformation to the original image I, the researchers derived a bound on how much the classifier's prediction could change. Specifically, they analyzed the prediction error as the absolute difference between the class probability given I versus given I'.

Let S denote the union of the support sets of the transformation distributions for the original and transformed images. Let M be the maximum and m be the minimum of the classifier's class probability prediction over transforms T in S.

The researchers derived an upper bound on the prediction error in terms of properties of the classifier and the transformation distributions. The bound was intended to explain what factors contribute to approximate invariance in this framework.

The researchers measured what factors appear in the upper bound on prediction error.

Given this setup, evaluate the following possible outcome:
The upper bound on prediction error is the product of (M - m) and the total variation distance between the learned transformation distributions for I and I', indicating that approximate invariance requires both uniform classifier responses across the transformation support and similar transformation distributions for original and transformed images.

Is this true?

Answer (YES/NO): NO